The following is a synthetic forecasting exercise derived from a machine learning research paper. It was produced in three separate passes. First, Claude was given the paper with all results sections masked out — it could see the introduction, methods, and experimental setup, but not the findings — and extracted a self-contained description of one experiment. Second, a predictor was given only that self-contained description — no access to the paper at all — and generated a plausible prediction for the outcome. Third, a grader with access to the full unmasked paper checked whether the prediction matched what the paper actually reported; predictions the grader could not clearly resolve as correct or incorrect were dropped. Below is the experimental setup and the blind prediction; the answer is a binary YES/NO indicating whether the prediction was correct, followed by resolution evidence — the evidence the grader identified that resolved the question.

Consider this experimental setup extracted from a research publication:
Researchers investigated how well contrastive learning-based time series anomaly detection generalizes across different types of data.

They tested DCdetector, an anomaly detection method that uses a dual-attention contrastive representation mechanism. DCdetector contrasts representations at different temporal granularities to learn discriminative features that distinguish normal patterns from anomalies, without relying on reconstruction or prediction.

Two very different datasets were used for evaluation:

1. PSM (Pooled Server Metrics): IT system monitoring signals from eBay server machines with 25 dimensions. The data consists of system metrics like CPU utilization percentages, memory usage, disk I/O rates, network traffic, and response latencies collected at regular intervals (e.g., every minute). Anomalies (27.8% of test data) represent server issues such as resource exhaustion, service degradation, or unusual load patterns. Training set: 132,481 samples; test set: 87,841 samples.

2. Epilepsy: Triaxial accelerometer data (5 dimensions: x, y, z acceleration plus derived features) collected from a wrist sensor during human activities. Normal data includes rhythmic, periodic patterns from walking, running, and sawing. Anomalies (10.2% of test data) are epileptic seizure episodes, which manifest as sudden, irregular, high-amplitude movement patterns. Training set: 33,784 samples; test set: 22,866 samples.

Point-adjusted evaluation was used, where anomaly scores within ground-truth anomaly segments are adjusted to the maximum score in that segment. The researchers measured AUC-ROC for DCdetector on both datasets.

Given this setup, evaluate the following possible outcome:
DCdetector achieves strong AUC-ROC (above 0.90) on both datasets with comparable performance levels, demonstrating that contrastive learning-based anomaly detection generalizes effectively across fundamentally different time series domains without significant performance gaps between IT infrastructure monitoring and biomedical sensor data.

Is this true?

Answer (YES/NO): NO